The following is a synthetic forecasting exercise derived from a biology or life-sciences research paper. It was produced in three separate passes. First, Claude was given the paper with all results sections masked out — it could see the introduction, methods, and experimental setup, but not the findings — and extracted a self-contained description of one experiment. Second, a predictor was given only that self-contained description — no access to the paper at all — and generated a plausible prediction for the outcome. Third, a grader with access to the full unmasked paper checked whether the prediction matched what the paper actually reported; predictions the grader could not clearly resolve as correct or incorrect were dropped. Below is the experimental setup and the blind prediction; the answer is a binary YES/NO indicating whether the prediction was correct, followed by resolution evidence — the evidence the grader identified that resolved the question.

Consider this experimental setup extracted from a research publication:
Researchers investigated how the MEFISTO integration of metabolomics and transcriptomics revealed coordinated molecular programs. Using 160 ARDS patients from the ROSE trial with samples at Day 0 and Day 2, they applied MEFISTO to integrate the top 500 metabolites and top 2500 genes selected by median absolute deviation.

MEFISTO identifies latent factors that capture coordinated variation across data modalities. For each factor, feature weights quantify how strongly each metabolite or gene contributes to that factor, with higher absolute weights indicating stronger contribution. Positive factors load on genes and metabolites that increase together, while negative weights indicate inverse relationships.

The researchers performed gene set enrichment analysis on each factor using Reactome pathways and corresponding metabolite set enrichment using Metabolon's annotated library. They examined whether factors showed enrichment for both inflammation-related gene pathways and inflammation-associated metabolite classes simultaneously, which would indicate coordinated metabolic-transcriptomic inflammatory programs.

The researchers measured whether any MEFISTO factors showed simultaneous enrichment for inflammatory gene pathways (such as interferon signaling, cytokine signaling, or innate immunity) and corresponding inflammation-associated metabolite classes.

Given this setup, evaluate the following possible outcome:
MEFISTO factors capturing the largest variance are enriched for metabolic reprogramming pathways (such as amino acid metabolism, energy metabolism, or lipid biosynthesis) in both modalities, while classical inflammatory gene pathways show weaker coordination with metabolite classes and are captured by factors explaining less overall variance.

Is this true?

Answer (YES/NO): NO